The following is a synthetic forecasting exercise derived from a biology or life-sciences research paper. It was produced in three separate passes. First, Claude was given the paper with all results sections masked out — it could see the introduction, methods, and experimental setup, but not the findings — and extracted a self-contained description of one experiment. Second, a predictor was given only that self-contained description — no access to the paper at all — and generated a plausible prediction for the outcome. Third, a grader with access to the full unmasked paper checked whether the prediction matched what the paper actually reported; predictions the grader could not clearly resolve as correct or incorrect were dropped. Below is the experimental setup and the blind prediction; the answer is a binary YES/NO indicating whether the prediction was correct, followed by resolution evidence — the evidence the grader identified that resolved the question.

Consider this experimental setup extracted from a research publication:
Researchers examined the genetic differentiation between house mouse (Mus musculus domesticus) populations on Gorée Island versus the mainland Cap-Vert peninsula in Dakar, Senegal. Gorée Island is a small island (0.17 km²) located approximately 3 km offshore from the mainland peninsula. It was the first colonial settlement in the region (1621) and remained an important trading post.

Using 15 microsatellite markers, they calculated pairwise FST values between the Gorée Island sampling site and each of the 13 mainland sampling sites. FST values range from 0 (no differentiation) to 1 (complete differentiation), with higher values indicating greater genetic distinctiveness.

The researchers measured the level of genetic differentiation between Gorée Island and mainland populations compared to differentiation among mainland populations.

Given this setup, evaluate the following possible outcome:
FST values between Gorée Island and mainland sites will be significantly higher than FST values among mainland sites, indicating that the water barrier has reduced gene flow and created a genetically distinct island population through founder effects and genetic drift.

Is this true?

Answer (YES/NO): YES